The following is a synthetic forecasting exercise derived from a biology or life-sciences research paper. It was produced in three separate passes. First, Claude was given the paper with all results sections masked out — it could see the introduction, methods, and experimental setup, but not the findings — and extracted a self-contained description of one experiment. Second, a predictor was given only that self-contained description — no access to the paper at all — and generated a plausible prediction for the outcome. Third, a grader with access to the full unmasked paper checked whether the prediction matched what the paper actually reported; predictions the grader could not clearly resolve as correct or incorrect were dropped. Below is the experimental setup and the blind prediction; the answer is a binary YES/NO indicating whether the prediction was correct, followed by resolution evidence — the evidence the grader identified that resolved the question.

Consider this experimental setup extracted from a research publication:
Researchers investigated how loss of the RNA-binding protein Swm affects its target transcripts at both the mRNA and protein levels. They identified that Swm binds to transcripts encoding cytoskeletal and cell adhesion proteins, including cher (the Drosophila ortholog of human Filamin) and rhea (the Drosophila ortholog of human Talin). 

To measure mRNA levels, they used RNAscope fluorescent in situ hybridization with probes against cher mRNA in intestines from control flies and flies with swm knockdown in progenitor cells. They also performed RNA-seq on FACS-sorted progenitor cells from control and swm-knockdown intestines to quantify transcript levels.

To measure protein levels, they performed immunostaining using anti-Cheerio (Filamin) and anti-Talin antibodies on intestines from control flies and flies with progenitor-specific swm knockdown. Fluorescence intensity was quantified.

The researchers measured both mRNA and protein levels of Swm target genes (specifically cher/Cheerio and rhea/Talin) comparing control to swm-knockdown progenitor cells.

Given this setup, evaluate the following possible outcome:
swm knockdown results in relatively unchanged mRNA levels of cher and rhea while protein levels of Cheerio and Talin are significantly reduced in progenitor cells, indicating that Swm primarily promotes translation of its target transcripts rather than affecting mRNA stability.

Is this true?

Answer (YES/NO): NO